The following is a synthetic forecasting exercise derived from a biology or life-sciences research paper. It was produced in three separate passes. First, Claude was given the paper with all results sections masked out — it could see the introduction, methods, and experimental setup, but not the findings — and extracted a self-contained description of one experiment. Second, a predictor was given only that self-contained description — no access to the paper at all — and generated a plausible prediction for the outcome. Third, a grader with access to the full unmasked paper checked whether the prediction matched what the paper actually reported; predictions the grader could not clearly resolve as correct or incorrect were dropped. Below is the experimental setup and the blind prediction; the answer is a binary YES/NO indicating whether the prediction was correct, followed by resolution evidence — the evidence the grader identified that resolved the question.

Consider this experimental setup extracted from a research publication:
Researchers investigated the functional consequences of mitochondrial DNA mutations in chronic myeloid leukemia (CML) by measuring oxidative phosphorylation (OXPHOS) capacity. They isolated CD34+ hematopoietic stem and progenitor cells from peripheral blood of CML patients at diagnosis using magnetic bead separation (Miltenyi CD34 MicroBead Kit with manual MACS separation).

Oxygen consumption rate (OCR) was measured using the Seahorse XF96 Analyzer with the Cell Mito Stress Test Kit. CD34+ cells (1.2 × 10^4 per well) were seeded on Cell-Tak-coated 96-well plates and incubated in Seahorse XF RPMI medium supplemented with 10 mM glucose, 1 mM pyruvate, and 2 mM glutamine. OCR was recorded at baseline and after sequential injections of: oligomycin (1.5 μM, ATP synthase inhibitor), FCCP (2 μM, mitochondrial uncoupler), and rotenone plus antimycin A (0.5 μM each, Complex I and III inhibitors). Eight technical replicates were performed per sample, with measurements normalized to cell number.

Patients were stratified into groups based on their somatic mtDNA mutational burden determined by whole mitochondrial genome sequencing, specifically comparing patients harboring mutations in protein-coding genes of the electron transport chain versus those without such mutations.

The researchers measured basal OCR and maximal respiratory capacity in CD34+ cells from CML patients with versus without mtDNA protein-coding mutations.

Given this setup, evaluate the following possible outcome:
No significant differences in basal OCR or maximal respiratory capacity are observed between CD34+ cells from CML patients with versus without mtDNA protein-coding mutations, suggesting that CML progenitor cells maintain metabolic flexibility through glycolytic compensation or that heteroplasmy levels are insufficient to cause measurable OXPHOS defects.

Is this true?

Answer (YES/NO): NO